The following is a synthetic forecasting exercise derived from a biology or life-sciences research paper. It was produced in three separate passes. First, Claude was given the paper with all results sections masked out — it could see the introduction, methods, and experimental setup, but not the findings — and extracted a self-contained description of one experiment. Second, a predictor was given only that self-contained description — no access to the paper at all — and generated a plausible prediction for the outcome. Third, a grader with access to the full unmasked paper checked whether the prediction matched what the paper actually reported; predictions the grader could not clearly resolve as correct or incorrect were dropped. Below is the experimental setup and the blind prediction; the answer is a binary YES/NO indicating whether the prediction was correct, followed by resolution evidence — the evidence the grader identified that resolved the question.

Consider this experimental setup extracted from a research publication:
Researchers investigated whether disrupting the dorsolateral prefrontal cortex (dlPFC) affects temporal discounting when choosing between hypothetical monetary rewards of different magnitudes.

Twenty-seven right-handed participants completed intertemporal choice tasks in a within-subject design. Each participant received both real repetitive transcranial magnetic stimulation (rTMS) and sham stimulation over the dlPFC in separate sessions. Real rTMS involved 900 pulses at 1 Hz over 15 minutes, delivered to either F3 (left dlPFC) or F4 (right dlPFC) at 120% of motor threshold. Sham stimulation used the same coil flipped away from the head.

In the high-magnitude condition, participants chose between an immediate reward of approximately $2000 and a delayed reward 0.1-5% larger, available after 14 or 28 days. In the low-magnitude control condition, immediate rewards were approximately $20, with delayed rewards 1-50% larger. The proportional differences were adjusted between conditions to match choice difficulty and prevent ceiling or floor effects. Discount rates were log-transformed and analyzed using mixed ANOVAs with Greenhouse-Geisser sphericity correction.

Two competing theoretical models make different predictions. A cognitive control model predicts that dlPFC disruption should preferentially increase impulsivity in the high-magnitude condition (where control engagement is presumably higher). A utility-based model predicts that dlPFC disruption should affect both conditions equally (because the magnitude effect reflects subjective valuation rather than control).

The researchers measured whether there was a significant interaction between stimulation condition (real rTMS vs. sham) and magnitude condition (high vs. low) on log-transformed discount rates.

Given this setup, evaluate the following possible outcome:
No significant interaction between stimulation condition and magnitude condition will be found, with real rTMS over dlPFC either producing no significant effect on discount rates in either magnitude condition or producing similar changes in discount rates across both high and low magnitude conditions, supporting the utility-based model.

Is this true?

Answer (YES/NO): NO